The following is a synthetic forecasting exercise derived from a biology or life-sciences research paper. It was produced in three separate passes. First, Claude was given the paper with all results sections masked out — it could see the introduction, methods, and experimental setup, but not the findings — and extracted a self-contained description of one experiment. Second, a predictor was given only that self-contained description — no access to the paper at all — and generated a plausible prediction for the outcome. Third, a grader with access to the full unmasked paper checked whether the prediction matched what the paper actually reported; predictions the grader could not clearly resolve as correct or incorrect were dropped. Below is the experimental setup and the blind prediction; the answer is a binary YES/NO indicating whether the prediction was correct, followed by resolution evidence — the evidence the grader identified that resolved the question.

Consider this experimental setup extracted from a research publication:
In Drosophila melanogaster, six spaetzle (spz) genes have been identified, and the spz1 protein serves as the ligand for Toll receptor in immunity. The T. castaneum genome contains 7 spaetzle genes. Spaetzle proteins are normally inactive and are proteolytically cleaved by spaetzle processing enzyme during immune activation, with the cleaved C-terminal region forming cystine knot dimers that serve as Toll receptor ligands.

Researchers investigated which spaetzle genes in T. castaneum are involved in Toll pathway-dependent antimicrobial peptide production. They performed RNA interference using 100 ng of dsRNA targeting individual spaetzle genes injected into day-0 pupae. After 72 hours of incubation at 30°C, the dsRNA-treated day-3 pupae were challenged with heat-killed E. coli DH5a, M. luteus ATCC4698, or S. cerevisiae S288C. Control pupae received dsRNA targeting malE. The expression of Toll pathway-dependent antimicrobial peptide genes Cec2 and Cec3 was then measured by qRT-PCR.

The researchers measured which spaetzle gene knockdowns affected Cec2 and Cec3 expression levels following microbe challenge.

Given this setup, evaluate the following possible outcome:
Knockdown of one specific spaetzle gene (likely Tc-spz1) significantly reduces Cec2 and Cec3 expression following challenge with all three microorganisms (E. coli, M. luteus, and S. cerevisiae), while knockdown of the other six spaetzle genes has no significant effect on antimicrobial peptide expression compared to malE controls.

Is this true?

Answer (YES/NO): NO